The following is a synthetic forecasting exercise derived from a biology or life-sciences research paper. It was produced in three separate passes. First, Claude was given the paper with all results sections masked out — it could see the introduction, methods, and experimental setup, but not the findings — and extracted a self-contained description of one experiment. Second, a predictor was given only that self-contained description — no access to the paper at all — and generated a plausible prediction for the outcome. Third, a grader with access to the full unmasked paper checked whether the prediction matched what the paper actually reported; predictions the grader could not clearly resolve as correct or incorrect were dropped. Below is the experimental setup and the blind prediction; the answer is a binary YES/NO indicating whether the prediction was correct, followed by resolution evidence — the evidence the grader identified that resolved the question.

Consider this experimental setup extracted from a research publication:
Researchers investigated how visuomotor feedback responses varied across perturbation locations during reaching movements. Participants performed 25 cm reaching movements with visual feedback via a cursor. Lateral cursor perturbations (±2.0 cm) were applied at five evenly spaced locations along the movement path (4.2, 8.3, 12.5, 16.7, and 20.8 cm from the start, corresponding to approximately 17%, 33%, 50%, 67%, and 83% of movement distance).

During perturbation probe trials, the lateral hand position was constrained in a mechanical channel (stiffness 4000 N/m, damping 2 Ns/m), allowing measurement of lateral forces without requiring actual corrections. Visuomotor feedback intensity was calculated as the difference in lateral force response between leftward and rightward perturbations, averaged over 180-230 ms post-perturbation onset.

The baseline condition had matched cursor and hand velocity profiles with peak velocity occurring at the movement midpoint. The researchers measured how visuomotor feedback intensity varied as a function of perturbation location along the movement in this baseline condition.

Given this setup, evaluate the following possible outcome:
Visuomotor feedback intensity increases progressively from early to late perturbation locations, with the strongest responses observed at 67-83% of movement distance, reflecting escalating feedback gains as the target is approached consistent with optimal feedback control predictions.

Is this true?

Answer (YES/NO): NO